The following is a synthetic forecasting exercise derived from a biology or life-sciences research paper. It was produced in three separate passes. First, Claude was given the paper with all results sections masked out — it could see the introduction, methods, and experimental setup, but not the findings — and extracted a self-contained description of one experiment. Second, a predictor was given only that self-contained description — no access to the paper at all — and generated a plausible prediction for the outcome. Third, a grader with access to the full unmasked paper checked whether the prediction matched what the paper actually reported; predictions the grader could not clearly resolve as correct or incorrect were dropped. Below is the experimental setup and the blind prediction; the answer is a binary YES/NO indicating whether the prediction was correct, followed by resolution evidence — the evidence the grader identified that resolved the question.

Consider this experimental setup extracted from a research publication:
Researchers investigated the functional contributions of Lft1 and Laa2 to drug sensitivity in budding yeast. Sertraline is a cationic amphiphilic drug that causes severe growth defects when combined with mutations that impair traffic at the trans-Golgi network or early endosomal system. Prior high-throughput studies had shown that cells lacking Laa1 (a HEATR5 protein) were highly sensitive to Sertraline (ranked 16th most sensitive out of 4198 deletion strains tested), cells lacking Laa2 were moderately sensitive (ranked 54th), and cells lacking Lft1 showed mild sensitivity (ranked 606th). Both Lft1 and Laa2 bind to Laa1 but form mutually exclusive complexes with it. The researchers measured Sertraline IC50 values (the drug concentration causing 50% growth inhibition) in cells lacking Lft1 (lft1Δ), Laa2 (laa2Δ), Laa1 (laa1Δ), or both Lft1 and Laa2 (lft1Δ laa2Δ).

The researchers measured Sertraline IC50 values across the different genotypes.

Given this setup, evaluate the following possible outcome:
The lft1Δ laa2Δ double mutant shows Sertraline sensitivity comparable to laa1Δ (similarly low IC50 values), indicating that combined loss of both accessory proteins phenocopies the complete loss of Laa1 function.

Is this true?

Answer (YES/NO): YES